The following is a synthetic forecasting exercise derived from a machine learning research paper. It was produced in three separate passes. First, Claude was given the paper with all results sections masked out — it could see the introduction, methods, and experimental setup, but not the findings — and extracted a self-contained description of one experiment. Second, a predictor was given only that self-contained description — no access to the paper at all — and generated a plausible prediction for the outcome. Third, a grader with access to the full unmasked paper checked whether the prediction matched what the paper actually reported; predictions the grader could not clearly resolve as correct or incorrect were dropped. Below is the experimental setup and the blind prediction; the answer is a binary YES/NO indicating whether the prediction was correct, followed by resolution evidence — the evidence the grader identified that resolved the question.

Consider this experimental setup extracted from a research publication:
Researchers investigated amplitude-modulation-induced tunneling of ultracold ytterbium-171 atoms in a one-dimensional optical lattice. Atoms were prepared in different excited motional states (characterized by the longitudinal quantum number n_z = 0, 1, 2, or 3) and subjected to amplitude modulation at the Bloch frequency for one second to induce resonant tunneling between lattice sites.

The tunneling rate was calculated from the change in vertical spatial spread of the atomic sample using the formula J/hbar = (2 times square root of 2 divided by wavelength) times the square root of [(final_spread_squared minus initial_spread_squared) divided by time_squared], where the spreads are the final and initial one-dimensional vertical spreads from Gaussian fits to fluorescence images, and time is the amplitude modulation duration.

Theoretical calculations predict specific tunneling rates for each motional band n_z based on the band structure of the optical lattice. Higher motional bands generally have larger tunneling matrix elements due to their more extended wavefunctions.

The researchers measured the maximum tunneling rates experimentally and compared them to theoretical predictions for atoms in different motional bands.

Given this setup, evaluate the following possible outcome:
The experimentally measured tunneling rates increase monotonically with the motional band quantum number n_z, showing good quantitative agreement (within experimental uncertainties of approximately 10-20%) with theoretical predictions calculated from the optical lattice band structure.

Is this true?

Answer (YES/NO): NO